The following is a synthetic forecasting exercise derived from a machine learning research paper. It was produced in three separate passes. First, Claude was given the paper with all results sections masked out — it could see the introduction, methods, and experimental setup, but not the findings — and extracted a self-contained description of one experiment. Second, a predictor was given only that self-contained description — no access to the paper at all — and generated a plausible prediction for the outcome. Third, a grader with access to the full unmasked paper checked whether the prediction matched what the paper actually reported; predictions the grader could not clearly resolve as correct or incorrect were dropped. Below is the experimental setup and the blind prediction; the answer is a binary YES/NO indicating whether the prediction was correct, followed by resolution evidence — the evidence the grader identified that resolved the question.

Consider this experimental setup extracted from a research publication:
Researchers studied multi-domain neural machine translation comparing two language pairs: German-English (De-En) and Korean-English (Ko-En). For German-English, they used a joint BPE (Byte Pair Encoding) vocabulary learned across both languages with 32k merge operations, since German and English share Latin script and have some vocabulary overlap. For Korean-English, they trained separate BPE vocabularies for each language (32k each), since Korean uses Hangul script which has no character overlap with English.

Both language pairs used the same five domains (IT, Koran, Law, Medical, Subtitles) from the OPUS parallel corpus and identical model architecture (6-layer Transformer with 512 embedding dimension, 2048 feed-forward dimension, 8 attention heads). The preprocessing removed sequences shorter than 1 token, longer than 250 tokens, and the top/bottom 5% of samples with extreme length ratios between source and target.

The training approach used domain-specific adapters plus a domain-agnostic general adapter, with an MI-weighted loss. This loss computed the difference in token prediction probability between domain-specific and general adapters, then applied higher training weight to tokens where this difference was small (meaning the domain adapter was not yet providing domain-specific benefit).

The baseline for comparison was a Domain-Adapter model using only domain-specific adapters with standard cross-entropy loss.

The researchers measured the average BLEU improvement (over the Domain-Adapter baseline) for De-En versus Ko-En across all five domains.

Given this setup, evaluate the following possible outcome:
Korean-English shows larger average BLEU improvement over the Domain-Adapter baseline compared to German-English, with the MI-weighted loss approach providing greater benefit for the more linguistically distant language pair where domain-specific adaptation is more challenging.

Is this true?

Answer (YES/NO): NO